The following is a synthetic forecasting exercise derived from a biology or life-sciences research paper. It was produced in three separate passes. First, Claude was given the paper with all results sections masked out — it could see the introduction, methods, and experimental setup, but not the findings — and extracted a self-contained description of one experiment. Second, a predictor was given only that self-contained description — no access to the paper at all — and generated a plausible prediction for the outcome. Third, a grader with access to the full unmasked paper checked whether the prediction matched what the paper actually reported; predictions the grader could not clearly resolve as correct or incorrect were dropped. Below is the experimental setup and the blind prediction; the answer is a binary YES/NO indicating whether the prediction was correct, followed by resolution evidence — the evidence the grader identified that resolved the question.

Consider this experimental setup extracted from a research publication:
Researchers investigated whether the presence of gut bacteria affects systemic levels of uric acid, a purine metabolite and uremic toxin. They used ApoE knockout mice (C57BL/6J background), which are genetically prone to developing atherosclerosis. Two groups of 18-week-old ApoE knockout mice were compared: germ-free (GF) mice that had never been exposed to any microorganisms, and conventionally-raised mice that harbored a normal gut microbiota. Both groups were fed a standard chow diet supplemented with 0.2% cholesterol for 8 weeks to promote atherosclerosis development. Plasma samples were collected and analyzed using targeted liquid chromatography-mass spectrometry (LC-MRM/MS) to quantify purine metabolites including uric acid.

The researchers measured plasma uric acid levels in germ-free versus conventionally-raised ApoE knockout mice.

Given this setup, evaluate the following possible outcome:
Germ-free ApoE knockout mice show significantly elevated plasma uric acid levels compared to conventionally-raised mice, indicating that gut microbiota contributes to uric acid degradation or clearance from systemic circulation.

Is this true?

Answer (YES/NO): YES